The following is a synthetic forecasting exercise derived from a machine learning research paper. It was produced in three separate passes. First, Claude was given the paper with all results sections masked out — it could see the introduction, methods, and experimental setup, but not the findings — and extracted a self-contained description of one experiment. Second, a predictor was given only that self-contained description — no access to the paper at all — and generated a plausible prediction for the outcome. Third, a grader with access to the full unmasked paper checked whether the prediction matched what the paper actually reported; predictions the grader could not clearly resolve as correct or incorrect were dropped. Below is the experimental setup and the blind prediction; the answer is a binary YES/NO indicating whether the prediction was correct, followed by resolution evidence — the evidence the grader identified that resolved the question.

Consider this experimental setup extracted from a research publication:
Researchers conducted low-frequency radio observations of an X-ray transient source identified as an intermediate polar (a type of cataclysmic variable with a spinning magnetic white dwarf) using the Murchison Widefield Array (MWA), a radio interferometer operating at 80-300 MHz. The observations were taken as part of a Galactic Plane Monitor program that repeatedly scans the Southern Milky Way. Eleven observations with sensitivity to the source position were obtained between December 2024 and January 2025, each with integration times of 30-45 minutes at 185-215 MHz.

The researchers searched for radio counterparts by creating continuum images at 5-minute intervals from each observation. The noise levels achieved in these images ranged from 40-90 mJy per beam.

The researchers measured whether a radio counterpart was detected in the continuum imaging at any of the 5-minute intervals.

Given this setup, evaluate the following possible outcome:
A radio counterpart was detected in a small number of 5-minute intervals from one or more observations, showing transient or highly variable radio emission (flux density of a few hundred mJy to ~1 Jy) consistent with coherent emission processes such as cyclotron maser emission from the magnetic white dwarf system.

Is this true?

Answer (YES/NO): NO